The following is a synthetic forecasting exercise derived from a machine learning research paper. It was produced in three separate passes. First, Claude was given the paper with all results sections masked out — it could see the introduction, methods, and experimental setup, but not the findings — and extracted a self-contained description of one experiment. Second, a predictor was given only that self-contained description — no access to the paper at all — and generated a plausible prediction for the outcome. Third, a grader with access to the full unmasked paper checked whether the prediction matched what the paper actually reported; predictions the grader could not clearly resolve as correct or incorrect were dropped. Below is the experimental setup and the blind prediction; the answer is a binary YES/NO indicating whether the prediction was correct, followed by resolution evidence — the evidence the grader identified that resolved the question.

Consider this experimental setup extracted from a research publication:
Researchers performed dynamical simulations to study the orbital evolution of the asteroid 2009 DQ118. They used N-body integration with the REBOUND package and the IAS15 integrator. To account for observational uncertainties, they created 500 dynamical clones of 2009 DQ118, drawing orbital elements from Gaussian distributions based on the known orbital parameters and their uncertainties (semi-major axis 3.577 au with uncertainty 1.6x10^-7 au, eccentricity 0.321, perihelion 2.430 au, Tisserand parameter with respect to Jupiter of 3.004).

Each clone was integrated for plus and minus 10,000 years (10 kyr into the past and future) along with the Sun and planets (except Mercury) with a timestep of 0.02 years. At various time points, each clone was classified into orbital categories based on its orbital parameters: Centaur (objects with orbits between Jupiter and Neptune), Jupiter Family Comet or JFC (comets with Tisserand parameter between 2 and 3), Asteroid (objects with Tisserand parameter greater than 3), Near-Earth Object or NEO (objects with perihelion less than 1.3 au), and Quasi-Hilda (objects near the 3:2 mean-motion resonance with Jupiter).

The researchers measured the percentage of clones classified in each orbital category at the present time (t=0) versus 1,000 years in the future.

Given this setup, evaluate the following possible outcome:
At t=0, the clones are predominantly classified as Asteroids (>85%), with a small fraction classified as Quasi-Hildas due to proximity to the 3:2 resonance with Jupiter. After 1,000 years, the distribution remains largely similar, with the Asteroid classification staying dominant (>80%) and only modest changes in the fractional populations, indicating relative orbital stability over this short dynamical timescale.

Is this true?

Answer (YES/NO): NO